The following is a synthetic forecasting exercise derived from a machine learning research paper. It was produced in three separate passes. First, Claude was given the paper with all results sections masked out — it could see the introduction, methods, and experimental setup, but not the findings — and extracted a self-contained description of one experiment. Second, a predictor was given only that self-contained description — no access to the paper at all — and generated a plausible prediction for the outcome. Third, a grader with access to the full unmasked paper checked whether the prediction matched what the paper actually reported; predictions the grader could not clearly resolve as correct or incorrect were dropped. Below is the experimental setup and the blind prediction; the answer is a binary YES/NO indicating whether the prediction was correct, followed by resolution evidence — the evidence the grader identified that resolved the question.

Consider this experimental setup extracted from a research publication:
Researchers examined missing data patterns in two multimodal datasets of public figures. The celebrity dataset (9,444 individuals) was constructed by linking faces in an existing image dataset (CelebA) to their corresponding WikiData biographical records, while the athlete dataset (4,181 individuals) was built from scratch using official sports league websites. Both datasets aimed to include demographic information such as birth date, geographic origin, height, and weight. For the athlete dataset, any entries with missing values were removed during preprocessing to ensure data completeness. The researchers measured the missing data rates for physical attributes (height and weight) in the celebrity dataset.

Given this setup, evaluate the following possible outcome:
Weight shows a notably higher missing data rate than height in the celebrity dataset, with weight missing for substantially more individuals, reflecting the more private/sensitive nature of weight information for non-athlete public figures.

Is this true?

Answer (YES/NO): YES